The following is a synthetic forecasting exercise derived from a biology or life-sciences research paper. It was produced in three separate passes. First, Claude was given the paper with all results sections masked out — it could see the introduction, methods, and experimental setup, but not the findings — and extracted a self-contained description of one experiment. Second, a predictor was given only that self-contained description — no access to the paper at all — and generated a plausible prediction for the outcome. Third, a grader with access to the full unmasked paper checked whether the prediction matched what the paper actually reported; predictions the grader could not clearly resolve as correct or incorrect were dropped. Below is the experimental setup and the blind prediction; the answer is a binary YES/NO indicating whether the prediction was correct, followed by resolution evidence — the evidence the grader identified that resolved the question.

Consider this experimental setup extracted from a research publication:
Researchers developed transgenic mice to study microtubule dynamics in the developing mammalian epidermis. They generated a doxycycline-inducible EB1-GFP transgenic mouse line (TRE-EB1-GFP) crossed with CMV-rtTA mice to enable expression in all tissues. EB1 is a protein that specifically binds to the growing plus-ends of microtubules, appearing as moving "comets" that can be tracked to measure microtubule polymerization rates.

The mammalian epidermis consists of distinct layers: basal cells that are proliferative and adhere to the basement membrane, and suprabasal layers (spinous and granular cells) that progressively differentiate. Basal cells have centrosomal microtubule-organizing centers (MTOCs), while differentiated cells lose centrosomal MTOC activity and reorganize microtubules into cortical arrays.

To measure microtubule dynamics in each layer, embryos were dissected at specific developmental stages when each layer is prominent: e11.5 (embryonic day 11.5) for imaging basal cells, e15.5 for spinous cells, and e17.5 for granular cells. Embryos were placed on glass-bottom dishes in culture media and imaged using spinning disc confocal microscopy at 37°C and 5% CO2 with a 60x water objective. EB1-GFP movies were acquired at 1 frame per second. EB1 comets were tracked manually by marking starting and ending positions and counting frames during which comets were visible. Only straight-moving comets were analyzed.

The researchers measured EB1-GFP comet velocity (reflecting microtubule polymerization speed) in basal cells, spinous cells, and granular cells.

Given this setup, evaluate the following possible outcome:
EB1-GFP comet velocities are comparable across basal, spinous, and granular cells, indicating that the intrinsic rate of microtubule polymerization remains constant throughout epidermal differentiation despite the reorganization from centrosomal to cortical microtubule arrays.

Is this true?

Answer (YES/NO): NO